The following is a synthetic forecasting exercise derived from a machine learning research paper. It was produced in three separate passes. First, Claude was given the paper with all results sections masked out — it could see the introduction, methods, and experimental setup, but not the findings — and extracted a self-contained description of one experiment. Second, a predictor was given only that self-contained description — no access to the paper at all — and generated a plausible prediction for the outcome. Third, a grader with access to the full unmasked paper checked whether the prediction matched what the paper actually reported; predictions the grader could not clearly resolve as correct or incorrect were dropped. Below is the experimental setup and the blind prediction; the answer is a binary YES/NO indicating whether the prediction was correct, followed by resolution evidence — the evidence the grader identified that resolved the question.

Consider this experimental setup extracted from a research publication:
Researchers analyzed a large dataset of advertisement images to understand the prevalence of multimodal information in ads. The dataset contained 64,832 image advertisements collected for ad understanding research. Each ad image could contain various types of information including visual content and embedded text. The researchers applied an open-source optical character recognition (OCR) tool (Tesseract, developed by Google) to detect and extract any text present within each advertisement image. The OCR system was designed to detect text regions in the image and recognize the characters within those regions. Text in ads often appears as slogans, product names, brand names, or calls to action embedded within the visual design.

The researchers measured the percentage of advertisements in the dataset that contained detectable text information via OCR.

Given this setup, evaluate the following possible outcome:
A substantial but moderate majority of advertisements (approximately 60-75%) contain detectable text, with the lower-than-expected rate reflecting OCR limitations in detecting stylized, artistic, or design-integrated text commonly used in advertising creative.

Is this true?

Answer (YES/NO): YES